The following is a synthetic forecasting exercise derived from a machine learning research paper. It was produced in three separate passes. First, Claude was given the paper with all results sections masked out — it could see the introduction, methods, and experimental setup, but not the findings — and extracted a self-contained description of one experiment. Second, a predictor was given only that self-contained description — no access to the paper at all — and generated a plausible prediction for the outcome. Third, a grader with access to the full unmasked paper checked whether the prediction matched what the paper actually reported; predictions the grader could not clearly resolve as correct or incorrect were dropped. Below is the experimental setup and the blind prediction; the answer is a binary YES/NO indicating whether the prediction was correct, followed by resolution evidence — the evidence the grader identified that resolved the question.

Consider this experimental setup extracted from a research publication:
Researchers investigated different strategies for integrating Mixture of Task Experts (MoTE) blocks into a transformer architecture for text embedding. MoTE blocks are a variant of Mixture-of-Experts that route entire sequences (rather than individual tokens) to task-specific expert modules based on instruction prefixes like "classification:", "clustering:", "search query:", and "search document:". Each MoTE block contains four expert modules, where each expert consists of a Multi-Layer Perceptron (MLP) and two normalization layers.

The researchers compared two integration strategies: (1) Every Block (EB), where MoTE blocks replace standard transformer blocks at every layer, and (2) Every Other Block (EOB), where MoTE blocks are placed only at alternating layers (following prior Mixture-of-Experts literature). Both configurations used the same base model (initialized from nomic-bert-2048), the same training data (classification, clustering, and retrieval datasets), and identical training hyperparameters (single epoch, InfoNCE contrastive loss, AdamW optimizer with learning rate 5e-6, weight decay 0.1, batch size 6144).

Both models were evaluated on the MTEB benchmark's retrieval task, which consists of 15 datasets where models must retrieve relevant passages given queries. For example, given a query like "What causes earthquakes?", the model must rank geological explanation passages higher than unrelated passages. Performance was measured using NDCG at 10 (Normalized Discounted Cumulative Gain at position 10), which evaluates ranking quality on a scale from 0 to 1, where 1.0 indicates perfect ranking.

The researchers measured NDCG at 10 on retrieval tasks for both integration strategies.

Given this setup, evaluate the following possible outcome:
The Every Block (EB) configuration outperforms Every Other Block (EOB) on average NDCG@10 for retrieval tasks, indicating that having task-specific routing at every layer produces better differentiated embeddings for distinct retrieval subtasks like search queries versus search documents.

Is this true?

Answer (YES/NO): YES